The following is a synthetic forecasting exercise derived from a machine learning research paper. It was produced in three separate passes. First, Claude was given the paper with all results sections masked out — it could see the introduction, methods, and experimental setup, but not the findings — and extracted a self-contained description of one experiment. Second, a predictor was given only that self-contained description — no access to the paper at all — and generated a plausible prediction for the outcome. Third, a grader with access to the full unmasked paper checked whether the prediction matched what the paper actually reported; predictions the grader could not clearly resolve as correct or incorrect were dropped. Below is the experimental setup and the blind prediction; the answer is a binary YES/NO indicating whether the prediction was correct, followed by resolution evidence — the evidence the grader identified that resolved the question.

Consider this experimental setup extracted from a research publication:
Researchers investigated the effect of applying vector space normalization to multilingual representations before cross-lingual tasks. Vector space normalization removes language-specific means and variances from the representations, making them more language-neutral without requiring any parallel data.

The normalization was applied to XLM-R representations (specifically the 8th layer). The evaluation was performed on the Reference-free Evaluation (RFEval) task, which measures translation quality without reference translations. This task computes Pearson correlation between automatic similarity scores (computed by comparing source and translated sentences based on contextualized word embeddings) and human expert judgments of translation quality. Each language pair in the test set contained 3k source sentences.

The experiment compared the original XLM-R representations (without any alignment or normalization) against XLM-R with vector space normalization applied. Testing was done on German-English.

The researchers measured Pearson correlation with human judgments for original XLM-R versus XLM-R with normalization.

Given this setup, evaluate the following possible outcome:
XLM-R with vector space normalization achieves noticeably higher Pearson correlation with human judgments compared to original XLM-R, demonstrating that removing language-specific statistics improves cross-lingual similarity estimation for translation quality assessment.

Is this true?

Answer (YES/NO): YES